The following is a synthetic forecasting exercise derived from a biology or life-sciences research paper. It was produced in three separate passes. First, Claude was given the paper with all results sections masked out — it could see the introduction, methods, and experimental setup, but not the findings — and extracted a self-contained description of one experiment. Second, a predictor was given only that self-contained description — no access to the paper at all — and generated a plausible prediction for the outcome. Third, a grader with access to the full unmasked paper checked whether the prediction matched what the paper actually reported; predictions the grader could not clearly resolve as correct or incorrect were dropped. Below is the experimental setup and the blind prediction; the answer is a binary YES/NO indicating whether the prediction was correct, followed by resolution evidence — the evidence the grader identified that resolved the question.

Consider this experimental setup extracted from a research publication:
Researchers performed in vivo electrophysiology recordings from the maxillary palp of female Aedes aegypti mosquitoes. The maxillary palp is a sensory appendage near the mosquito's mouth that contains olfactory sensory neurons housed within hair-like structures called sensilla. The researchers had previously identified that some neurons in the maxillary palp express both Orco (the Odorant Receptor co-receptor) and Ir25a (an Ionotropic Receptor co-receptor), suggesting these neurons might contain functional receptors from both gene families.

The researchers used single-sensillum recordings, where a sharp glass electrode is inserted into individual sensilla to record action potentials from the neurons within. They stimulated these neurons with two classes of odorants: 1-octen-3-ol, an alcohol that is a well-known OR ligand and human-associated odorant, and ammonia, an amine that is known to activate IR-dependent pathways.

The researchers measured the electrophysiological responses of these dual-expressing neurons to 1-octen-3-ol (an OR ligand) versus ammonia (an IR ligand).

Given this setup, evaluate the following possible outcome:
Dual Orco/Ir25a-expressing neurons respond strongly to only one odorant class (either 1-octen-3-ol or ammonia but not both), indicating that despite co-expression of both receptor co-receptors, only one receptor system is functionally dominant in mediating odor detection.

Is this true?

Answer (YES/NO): NO